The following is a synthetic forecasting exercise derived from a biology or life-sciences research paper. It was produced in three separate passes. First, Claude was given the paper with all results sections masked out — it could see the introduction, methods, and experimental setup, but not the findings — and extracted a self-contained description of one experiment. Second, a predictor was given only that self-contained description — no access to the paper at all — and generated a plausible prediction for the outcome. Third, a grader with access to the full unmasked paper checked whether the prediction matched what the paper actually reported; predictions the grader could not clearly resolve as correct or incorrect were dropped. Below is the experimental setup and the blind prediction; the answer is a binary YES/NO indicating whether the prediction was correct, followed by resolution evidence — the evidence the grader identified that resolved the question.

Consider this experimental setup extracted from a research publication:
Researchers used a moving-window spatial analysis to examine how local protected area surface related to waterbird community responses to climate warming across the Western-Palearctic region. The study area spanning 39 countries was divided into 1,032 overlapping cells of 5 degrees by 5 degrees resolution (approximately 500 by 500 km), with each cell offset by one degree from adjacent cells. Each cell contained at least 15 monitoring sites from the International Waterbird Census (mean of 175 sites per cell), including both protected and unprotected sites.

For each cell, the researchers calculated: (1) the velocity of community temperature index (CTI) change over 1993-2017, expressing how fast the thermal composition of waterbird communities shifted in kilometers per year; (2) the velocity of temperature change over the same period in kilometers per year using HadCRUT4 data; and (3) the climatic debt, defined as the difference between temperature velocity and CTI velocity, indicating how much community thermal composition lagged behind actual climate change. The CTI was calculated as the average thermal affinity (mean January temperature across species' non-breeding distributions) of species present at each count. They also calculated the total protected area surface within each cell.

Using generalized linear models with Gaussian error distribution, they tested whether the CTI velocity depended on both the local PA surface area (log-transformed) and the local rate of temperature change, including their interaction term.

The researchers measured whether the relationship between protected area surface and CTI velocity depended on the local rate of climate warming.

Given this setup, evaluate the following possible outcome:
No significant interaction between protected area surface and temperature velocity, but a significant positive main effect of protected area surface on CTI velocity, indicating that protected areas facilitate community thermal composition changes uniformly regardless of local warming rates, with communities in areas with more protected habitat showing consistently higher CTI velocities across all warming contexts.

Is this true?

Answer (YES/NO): YES